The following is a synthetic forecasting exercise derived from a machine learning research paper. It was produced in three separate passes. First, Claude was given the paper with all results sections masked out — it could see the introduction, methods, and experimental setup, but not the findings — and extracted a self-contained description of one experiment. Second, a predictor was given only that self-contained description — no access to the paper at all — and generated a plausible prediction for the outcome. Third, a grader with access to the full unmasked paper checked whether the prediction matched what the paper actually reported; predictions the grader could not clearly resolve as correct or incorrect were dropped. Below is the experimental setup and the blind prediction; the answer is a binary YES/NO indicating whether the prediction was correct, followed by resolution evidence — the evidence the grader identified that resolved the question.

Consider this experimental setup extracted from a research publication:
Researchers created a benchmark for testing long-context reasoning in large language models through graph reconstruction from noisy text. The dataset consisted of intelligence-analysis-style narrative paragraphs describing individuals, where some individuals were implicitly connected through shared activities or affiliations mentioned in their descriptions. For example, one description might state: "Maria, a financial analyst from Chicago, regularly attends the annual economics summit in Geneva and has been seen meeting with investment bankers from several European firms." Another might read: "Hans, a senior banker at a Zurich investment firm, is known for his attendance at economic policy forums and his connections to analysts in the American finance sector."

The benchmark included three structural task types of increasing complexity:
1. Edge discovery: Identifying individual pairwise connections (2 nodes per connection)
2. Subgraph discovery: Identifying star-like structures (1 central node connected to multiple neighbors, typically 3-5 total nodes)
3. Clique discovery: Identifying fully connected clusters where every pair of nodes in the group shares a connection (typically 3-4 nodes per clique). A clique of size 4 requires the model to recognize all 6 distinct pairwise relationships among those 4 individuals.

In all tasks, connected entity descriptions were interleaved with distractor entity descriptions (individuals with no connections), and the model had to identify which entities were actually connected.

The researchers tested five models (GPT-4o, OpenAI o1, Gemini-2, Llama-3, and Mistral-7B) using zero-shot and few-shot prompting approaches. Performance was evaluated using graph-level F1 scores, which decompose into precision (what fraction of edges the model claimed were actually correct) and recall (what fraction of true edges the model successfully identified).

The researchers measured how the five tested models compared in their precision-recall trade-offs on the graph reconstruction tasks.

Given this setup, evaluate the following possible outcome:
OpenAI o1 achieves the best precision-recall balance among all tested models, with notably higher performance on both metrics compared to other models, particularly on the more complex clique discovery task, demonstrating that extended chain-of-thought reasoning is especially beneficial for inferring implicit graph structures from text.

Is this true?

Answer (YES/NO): NO